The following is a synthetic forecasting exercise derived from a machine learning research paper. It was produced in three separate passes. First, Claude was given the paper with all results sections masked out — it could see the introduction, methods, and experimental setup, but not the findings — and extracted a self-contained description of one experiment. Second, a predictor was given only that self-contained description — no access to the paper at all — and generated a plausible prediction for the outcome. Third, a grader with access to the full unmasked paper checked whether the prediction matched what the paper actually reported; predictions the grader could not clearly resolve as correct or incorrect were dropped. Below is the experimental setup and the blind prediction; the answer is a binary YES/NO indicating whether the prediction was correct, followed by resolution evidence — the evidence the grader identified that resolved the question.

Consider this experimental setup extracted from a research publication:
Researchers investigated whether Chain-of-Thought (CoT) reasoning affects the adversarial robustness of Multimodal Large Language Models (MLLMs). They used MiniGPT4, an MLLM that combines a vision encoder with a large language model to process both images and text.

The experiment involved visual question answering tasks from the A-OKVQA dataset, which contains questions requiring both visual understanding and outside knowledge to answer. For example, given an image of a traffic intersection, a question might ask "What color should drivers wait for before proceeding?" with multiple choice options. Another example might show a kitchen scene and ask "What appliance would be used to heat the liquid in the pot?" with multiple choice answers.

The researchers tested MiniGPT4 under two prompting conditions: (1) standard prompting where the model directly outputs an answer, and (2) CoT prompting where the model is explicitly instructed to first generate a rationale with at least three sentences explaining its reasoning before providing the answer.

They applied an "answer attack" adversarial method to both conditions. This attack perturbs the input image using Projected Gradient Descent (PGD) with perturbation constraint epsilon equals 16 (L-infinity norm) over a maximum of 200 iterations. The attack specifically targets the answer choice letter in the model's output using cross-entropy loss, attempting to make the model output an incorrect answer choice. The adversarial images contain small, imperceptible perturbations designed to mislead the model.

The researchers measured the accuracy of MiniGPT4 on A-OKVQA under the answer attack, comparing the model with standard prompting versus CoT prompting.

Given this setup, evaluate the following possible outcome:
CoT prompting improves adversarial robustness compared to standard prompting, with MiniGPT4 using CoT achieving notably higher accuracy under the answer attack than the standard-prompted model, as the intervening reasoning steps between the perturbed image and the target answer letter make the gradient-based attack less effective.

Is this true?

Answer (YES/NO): YES